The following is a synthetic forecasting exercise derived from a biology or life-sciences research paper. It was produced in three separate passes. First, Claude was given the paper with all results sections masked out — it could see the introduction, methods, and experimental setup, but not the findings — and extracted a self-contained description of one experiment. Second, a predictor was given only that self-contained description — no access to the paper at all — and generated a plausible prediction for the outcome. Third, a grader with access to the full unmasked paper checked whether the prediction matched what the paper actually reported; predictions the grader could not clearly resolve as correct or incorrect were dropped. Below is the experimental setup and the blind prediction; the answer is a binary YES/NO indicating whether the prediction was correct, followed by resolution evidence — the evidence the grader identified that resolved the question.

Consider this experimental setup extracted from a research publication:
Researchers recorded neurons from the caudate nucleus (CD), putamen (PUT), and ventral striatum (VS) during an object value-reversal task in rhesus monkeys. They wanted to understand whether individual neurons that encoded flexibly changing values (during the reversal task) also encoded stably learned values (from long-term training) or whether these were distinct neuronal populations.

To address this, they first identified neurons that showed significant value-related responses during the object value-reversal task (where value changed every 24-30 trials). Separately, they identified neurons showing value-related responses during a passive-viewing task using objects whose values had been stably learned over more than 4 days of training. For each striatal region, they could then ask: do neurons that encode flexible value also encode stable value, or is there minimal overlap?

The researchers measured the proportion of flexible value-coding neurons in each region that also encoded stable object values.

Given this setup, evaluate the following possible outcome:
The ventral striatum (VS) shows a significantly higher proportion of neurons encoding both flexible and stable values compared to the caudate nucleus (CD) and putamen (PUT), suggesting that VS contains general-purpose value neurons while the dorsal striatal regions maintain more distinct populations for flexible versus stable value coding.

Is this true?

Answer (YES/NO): YES